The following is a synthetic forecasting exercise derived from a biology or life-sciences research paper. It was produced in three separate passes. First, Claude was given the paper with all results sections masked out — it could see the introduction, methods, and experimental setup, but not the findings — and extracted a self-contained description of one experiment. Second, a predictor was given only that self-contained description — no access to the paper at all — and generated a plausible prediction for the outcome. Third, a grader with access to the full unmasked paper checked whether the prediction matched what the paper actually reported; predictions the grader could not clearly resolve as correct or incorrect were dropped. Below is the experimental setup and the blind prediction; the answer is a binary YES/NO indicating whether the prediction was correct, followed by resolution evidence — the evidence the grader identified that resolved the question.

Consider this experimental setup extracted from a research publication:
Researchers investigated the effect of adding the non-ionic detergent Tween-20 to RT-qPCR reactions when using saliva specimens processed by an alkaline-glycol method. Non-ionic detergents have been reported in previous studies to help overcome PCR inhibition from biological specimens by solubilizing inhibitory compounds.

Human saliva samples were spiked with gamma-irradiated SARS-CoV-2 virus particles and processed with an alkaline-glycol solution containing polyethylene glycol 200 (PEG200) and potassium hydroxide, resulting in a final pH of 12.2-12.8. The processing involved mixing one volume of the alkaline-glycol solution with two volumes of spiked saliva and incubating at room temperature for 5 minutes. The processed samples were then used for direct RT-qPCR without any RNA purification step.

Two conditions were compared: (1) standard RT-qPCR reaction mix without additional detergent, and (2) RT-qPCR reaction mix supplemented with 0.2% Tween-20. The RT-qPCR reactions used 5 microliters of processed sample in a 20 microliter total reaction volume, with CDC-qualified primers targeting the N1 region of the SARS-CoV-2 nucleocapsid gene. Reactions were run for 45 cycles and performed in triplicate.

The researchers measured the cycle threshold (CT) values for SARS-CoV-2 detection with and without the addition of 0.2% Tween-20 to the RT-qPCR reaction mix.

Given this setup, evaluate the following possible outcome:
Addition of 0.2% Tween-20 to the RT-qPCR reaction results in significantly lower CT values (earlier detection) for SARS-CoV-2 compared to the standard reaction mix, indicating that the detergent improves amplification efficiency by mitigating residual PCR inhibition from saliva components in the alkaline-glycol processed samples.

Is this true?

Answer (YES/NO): YES